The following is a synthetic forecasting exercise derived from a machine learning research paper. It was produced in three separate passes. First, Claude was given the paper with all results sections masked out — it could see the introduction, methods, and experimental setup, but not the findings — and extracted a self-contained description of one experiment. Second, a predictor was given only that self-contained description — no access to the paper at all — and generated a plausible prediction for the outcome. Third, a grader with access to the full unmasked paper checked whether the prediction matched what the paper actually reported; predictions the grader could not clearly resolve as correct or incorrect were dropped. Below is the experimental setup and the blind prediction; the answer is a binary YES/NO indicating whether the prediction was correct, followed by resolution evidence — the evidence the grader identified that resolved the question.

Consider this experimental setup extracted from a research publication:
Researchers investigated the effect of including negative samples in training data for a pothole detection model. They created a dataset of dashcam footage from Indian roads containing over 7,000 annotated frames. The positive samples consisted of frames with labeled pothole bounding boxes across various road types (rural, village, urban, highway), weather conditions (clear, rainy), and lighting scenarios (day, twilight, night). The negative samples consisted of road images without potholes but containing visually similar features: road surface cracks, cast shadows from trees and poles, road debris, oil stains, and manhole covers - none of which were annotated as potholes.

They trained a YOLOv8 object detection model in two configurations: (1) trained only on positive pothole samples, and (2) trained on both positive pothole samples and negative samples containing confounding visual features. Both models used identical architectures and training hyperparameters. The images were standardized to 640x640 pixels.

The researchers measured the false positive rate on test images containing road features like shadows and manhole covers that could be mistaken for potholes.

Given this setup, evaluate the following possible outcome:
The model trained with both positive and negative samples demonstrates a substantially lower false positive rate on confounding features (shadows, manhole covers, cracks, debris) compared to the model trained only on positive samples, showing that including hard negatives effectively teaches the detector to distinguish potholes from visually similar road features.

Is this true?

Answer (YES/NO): YES